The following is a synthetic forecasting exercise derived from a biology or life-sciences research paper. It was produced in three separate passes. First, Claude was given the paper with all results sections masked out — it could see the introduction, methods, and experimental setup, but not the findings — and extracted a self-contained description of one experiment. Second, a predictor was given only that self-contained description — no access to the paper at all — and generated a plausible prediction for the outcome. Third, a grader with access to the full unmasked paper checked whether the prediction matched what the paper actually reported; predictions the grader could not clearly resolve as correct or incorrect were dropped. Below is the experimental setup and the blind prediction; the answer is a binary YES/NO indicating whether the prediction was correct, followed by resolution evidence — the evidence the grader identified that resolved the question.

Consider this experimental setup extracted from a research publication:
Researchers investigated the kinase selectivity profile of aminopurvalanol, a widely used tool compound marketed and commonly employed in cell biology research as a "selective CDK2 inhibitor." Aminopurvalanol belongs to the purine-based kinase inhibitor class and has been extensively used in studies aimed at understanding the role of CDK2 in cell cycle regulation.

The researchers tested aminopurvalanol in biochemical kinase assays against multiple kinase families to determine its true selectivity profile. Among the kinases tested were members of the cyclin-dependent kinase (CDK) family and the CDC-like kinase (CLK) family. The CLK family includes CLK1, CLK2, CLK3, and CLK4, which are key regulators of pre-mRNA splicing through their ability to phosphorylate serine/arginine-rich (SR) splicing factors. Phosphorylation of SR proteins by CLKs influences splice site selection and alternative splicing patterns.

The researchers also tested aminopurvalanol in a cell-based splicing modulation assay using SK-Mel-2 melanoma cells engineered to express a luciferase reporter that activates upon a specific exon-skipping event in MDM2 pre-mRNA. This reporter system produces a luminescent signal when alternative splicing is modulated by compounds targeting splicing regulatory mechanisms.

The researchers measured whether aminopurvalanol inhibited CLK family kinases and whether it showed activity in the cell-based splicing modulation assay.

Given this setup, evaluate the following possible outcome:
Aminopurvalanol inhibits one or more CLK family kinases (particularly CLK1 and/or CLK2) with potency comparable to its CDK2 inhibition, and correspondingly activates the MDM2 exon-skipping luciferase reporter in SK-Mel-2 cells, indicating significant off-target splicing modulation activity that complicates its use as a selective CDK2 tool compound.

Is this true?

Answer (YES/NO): YES